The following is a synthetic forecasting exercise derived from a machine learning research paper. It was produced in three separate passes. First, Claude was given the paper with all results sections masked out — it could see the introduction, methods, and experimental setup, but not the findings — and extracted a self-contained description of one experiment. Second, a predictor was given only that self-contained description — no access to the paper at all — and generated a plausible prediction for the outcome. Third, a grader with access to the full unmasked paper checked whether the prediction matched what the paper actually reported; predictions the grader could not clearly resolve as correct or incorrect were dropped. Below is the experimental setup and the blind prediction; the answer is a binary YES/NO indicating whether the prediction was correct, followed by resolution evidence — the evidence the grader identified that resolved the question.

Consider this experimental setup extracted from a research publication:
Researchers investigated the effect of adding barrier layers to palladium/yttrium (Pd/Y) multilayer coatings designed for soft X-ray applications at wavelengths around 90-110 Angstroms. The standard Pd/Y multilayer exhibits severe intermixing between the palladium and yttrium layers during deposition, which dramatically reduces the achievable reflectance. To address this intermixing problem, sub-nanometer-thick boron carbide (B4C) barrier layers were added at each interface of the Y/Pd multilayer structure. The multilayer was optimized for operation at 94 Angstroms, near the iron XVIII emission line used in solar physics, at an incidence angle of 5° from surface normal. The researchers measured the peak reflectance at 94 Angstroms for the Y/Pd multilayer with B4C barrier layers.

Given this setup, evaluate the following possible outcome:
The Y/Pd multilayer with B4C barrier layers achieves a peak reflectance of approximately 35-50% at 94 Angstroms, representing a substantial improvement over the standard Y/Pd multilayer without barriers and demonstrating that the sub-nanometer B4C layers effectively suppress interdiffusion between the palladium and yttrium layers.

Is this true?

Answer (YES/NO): YES